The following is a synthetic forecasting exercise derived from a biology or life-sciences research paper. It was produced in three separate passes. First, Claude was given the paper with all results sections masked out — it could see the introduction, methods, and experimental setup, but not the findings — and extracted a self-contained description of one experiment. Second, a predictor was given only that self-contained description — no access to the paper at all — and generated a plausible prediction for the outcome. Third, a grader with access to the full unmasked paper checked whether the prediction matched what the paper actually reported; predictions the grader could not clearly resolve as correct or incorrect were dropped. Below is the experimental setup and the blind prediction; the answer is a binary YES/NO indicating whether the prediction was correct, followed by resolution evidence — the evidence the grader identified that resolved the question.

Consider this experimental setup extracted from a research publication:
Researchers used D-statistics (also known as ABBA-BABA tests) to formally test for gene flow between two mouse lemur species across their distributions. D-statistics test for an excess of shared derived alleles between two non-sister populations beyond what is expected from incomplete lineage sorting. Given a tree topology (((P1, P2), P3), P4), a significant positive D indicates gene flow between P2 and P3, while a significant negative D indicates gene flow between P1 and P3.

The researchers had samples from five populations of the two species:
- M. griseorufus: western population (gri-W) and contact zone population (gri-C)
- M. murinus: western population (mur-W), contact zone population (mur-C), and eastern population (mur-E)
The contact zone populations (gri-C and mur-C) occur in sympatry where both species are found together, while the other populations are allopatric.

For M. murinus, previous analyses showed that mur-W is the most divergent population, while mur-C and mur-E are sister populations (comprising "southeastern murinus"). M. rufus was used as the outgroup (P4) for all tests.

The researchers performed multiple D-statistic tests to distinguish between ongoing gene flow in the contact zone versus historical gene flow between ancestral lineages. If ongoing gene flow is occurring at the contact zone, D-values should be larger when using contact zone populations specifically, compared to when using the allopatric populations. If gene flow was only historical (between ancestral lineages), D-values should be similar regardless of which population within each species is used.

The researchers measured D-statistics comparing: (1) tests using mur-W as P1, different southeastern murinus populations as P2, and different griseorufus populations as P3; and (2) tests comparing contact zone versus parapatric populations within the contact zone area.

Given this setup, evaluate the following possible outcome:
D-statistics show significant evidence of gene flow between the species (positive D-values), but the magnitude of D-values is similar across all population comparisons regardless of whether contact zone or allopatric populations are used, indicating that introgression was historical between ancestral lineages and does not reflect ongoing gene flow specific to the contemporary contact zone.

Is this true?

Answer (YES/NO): YES